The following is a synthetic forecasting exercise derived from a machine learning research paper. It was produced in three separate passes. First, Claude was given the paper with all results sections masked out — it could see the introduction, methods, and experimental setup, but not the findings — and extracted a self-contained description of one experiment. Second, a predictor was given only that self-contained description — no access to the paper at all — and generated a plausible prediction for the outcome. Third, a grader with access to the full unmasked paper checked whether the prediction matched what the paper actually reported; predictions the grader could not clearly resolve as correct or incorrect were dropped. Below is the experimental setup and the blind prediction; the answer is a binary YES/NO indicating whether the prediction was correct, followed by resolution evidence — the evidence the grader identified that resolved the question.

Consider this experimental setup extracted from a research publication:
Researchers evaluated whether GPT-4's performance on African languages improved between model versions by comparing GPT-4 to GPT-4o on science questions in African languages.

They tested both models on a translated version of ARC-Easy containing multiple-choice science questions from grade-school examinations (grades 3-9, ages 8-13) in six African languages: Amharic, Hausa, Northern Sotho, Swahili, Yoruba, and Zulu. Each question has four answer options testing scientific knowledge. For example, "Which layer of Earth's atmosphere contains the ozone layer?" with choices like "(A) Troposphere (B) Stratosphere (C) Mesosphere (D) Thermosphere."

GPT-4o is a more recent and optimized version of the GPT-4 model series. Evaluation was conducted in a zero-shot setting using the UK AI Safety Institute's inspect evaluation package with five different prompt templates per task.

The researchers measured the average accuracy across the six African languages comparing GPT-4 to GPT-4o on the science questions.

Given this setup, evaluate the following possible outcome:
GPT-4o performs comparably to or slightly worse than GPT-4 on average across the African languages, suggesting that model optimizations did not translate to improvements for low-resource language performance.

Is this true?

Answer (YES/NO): NO